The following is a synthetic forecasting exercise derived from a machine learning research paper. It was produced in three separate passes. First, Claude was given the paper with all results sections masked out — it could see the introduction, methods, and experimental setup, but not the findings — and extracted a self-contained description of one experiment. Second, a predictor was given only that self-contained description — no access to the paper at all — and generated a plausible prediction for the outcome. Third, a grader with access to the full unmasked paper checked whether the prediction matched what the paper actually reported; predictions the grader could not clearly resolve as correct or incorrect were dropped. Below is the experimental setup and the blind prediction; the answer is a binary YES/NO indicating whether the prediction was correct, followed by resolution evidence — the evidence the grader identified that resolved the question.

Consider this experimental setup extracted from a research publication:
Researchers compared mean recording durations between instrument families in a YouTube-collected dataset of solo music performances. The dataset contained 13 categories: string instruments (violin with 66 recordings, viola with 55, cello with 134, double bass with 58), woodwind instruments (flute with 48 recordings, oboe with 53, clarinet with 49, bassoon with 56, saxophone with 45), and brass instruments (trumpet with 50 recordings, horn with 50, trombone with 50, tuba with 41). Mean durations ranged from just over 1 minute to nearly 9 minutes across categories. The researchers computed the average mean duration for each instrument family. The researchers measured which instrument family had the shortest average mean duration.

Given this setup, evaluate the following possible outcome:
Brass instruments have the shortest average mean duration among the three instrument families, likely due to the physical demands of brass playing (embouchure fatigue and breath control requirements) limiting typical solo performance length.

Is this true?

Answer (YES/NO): YES